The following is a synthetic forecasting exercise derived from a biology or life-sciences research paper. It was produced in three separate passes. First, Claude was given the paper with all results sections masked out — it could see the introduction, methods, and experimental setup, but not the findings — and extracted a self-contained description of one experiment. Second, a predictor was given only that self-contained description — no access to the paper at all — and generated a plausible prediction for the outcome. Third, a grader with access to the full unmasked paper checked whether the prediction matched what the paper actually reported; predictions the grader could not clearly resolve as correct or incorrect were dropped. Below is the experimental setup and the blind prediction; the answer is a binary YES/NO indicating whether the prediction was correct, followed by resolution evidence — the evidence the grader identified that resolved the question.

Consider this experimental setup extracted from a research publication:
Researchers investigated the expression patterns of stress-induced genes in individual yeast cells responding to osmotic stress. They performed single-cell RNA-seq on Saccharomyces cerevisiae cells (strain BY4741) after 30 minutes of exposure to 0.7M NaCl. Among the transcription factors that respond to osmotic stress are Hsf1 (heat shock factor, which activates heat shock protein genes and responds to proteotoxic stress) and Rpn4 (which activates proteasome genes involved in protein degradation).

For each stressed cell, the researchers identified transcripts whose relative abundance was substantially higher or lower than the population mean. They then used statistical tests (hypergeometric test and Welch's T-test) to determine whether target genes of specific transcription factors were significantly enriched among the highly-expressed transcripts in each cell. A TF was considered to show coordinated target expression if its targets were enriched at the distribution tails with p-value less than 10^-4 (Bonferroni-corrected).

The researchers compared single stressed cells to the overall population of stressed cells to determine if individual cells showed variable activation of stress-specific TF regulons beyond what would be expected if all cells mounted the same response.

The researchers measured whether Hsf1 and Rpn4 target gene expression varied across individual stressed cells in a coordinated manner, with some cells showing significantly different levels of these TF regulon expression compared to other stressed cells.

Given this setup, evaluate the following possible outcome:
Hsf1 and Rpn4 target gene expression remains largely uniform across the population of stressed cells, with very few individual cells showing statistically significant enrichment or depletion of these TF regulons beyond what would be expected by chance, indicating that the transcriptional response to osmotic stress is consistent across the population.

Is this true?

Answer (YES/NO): NO